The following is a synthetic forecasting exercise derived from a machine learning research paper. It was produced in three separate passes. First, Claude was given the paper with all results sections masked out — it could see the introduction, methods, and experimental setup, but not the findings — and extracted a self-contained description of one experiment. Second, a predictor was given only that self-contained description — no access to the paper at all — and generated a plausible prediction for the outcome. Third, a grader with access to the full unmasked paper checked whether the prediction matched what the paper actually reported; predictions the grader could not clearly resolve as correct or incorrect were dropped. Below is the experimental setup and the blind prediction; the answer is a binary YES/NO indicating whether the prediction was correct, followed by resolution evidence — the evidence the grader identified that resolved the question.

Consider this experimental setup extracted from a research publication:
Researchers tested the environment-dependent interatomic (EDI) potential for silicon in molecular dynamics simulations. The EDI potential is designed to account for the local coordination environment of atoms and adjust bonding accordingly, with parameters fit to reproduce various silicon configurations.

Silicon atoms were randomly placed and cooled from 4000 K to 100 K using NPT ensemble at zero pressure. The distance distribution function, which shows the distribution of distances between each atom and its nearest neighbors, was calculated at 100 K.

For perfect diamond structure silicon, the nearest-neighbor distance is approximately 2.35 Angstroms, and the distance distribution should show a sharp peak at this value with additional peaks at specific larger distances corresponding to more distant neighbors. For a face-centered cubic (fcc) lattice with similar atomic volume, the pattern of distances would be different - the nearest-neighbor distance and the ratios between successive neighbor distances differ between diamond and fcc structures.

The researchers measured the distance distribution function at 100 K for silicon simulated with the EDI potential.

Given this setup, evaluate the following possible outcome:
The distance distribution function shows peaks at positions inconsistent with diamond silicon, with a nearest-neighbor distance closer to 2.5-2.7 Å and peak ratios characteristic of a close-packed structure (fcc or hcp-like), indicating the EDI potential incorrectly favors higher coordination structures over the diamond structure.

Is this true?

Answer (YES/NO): NO